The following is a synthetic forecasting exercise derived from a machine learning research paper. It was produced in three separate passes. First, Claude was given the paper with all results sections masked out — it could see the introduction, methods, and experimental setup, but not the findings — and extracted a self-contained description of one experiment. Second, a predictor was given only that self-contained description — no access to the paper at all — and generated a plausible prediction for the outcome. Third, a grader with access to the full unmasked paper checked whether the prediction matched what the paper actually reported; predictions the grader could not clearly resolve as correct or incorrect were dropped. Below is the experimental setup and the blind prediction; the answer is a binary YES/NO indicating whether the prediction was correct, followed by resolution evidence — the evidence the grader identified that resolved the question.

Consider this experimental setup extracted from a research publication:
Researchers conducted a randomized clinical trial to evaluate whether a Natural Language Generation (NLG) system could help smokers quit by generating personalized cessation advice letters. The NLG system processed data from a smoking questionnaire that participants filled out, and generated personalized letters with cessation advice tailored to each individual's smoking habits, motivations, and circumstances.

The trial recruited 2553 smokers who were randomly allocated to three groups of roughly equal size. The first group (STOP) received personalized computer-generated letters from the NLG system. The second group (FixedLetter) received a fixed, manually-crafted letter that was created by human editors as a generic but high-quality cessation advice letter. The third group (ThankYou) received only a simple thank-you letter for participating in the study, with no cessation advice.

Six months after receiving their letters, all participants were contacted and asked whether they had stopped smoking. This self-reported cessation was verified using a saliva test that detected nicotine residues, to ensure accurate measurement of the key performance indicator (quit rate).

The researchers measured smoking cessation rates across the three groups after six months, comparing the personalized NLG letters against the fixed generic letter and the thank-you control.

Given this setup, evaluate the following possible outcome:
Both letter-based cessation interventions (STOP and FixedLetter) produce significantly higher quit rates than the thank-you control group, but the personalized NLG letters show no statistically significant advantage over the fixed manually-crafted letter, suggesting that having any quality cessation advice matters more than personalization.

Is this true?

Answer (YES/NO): NO